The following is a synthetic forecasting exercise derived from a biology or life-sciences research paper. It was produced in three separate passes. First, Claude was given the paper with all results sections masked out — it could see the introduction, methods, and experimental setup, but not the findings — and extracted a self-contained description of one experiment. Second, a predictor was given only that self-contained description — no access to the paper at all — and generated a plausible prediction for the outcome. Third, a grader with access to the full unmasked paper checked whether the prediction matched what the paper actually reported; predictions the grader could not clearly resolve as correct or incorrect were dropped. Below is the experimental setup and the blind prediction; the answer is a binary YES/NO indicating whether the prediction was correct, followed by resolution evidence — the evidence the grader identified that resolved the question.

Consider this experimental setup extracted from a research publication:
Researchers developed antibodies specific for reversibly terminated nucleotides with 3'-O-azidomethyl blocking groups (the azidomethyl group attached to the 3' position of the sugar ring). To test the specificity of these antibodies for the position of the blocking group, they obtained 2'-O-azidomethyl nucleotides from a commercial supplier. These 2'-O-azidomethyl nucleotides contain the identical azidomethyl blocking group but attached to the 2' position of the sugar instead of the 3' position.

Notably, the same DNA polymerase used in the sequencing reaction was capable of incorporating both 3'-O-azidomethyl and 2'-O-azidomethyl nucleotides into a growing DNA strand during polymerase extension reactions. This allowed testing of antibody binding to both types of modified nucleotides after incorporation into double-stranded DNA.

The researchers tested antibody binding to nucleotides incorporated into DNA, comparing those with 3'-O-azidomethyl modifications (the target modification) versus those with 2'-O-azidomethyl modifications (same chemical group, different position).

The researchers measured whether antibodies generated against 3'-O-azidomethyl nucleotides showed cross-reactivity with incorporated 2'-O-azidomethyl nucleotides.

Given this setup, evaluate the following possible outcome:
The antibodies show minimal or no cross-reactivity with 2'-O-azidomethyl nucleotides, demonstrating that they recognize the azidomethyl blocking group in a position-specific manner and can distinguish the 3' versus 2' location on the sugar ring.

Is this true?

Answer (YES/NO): YES